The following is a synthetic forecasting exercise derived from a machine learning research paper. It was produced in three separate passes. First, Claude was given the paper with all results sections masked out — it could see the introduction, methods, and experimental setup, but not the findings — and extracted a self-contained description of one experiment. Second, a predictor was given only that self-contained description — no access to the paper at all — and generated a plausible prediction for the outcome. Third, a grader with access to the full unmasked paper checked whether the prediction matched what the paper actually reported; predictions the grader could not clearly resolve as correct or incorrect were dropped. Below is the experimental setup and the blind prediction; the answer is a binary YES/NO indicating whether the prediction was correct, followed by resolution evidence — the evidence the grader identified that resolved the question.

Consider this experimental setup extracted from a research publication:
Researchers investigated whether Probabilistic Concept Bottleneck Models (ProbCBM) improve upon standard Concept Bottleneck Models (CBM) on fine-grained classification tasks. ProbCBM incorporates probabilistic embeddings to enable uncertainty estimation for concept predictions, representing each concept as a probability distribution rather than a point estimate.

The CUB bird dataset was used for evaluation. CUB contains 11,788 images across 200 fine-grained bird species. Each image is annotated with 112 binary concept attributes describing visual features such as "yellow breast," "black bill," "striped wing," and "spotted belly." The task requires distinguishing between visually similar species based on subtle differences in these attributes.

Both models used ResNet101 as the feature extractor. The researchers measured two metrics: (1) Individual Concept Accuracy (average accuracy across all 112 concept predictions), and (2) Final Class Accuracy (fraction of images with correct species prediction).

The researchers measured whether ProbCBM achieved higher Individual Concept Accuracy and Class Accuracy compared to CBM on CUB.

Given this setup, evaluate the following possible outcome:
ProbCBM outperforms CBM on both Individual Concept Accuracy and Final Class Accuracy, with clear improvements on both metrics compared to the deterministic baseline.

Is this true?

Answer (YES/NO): NO